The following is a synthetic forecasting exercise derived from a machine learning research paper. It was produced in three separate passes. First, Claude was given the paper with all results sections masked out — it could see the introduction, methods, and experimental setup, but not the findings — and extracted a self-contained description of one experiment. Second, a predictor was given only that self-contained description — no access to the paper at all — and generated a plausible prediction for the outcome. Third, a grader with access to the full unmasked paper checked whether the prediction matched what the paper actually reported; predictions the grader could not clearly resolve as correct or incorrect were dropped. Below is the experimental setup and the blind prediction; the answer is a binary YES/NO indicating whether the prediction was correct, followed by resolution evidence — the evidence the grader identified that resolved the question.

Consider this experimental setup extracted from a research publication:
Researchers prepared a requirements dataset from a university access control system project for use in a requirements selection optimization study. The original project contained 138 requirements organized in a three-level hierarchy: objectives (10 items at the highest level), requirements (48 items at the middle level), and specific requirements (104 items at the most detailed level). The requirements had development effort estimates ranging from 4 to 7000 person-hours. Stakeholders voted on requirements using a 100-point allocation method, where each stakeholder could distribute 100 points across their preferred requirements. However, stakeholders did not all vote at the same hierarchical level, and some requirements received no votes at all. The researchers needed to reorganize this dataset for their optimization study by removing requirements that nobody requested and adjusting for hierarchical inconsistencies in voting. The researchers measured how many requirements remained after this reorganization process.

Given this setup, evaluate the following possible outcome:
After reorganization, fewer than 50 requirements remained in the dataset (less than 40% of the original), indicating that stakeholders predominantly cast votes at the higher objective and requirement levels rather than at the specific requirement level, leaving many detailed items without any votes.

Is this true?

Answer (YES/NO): NO